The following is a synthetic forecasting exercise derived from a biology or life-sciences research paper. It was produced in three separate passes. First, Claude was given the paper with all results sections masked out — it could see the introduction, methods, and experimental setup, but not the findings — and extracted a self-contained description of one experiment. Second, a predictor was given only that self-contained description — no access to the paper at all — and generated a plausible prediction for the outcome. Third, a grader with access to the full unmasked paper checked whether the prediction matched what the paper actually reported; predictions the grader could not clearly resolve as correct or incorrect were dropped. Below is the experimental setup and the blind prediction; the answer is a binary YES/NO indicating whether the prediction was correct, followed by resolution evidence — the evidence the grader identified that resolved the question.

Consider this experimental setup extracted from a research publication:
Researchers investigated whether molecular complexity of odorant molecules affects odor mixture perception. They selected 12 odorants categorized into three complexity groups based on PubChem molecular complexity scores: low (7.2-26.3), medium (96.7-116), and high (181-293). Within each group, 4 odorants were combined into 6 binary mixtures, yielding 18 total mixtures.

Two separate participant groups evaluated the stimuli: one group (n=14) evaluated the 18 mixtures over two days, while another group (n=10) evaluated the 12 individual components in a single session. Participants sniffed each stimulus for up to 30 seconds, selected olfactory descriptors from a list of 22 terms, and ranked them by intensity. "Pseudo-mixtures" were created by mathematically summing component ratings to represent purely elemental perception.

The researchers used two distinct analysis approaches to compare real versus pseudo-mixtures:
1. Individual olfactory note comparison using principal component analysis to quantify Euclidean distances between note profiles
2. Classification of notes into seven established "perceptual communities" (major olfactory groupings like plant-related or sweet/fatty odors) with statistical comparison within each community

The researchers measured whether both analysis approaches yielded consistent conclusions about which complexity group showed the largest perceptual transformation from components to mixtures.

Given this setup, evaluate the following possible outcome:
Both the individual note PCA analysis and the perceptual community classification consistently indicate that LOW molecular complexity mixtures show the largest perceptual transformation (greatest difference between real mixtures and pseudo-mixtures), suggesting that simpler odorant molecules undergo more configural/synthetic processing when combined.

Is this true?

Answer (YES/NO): YES